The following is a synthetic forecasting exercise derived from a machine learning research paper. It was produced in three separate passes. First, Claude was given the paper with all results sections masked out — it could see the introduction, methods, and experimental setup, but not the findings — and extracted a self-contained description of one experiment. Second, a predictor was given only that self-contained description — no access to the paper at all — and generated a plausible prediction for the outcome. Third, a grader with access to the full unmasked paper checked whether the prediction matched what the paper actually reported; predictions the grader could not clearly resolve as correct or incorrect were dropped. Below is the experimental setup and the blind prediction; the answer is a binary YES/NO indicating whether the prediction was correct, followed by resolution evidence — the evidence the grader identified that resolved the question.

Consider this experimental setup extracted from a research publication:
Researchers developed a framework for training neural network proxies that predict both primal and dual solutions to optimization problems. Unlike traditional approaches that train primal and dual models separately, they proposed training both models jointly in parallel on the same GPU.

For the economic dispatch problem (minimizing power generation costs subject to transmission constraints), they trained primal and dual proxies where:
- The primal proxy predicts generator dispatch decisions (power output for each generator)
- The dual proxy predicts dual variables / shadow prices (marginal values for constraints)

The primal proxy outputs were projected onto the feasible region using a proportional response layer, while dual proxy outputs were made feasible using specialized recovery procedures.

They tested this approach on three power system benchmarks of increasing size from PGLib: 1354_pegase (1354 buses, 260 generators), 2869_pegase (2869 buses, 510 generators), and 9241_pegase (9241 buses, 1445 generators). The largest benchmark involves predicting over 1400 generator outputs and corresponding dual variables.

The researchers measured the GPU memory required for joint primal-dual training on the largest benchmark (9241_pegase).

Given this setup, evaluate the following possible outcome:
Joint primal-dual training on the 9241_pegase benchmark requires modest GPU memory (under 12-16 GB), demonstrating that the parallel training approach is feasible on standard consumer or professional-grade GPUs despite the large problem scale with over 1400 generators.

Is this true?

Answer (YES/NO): YES